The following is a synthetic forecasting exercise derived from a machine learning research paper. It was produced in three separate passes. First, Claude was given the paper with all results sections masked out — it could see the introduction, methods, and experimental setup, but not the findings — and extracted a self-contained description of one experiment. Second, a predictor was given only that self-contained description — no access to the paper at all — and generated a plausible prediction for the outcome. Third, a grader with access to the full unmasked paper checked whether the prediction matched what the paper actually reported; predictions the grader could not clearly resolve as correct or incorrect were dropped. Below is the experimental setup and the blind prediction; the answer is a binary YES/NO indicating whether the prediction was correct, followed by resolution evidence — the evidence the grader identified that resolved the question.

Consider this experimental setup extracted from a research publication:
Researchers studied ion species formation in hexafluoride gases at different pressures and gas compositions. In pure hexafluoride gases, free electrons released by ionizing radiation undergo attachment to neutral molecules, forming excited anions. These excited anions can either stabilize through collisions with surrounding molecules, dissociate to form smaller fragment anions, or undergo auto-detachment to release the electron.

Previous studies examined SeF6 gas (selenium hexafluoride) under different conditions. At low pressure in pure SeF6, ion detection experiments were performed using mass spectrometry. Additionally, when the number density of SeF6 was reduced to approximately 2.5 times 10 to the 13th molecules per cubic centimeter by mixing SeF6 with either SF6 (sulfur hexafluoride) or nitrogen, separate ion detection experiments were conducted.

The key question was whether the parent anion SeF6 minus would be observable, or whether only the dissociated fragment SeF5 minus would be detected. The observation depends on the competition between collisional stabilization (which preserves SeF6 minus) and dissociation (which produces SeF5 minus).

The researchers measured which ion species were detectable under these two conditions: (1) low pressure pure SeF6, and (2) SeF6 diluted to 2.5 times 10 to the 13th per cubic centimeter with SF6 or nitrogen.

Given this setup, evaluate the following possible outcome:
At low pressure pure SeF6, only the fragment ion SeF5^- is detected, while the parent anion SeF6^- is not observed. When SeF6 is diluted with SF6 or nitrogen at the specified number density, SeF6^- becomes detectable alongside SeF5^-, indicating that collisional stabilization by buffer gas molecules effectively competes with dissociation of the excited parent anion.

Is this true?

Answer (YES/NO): YES